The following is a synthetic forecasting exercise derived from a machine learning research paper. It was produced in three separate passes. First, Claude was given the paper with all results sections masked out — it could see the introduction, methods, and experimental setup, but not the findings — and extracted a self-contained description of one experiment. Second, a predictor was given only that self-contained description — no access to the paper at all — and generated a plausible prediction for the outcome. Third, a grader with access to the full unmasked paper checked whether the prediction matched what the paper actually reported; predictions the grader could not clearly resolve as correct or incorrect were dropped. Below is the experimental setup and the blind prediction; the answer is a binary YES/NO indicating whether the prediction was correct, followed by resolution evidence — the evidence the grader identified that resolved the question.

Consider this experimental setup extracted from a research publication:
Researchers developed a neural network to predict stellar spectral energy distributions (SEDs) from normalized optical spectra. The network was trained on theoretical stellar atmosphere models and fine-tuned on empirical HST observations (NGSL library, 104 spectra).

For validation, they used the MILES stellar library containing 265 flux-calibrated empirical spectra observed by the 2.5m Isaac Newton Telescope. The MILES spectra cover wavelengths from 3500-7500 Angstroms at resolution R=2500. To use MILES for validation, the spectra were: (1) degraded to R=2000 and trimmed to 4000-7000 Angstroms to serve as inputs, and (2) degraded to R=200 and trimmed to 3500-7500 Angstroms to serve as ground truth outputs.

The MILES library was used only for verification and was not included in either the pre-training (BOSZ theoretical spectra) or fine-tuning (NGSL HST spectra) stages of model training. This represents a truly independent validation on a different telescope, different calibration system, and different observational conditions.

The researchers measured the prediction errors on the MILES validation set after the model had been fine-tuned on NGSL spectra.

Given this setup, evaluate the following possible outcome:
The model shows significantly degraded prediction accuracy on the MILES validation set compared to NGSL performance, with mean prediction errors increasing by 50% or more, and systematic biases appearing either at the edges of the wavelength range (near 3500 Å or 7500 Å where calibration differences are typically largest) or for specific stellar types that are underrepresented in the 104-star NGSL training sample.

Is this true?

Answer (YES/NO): NO